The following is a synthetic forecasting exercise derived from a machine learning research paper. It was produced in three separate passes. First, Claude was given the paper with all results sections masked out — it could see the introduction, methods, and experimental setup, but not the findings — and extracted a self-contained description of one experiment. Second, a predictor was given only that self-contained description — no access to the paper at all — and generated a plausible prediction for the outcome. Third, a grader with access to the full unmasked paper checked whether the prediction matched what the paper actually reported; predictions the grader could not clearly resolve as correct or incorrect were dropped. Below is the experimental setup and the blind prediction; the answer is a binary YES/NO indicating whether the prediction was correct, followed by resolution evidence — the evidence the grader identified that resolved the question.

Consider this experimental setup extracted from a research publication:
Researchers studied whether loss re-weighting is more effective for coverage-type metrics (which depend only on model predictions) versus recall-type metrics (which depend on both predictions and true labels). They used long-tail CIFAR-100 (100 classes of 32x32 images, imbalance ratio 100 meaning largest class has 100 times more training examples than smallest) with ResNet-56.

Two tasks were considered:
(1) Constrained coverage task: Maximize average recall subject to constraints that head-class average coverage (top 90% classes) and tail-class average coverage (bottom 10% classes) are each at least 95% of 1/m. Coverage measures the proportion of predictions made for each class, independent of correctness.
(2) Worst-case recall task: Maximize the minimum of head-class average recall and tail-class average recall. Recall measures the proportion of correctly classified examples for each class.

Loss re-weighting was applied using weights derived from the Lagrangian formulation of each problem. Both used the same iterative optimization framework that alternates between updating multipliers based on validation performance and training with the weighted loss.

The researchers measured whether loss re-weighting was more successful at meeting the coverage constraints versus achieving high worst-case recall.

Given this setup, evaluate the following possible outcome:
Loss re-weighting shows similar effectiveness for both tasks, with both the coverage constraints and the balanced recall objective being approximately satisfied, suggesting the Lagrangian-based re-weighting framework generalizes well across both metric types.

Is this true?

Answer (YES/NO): NO